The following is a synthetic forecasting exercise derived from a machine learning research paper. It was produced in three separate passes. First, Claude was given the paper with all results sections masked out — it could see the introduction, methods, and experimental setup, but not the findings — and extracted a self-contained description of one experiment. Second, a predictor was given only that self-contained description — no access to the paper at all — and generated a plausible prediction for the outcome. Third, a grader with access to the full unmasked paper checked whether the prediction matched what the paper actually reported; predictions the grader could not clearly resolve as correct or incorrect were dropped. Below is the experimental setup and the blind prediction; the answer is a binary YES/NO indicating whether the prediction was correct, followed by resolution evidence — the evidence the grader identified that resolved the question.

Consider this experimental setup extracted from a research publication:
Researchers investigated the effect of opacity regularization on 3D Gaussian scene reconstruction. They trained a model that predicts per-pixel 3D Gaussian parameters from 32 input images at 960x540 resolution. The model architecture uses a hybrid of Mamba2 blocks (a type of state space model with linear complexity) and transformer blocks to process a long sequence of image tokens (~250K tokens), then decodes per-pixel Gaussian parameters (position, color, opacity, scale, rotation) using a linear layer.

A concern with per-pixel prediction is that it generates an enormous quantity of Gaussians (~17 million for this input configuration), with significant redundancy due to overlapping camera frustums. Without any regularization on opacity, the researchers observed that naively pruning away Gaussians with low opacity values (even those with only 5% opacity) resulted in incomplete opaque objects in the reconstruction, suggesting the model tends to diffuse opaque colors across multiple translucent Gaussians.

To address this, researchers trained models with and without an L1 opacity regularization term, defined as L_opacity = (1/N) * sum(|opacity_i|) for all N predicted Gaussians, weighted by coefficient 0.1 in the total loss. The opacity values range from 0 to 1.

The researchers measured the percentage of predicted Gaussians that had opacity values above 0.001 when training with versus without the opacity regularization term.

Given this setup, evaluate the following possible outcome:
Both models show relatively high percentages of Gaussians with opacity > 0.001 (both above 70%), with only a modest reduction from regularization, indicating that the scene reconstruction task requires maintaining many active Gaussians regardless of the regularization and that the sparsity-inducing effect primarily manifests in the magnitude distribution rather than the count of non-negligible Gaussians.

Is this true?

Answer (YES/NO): NO